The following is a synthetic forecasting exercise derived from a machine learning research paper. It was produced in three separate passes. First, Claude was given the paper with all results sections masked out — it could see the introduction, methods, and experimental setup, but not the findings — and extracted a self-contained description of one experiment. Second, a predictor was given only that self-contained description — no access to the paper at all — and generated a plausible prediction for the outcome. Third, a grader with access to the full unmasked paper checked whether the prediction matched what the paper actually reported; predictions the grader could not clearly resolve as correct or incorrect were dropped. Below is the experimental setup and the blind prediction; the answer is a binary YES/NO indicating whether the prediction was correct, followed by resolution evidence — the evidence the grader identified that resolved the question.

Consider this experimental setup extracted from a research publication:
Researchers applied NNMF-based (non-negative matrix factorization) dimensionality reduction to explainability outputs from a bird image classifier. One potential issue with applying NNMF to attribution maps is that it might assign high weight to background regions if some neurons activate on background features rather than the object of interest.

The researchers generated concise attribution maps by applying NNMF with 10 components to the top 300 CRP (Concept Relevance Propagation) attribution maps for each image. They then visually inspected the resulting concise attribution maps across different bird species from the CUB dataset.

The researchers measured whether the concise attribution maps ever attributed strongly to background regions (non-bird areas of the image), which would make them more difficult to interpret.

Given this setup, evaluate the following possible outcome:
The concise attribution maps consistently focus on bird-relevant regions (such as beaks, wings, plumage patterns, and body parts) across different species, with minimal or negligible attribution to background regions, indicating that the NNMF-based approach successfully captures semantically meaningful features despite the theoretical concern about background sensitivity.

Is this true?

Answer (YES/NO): NO